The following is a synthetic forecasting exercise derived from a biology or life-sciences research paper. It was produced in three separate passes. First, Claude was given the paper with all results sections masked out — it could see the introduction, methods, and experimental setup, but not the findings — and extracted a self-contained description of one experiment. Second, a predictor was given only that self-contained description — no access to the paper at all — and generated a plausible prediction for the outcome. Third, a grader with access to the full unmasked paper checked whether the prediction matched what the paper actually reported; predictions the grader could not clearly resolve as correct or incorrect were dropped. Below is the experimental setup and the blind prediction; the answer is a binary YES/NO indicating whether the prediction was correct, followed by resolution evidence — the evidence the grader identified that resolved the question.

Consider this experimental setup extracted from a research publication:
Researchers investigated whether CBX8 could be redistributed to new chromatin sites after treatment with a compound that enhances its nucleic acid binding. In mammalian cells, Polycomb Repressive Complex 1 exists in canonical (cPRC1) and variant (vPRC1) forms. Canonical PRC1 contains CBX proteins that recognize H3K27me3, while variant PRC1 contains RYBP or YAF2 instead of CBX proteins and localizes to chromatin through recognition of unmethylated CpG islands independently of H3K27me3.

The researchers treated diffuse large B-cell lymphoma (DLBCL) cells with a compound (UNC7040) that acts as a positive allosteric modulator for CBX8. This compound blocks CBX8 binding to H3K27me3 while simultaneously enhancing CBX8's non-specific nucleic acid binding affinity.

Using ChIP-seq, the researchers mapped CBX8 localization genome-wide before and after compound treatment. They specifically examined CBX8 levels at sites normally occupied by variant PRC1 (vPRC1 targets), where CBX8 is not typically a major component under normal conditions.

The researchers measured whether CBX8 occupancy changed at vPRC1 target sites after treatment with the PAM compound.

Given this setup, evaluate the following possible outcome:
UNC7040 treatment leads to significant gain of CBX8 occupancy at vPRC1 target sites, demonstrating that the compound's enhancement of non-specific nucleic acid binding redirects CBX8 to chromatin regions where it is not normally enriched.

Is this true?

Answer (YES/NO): NO